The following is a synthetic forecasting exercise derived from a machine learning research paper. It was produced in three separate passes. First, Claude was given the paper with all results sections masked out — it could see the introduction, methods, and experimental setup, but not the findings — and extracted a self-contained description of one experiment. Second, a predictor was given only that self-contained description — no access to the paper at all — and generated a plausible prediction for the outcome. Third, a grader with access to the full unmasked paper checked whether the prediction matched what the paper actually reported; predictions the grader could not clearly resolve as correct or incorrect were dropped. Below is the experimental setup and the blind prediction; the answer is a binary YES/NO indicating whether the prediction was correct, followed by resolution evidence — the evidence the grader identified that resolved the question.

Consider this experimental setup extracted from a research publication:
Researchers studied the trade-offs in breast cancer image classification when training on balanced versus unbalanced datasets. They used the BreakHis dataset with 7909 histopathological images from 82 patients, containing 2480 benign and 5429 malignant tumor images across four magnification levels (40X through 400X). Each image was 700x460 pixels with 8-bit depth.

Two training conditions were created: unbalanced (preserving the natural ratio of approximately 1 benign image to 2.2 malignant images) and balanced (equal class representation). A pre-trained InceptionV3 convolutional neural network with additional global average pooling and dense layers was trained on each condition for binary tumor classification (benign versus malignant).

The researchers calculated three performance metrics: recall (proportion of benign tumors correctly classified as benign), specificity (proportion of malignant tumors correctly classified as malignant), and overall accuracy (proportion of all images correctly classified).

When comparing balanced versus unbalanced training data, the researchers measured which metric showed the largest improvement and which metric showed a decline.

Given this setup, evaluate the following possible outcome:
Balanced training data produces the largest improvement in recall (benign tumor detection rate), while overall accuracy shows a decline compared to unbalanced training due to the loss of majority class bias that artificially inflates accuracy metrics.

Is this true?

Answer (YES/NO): NO